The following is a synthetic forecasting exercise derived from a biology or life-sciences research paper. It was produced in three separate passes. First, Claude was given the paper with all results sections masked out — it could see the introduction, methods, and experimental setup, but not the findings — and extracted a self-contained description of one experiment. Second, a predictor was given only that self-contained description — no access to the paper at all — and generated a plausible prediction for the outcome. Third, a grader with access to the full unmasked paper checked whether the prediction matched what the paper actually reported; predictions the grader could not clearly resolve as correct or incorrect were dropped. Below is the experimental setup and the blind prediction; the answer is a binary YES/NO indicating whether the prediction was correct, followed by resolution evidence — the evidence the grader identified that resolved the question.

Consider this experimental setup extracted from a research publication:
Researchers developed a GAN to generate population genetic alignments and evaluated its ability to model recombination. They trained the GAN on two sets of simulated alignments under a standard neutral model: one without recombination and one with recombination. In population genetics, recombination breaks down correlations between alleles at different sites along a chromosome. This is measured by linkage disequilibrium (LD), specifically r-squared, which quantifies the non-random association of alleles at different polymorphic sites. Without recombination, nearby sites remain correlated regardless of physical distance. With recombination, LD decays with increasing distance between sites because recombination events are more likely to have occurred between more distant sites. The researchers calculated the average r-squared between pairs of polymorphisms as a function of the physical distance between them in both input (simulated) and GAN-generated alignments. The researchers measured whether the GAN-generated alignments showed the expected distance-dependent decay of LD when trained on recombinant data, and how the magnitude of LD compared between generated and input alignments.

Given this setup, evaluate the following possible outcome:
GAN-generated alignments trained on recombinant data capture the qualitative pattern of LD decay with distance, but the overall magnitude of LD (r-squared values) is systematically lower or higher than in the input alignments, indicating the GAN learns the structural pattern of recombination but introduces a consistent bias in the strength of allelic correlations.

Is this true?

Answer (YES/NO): YES